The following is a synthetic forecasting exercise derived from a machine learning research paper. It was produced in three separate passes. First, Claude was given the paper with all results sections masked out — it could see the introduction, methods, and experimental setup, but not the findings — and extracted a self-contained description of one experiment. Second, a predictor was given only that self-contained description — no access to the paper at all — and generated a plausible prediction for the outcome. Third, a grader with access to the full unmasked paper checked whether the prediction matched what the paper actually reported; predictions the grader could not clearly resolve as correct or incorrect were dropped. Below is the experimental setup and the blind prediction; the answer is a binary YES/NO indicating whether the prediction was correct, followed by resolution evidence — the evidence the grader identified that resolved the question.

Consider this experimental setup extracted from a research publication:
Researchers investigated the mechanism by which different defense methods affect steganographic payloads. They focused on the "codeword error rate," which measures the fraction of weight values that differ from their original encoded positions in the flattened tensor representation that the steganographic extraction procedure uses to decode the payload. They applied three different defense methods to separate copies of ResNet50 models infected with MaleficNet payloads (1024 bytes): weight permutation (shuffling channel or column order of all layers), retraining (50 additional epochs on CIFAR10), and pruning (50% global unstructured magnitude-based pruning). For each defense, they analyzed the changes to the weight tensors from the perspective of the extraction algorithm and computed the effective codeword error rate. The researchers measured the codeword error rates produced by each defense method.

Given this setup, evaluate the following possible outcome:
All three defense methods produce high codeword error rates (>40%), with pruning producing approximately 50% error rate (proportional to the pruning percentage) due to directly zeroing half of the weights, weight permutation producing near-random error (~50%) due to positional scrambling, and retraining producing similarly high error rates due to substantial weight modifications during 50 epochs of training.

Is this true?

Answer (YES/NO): NO